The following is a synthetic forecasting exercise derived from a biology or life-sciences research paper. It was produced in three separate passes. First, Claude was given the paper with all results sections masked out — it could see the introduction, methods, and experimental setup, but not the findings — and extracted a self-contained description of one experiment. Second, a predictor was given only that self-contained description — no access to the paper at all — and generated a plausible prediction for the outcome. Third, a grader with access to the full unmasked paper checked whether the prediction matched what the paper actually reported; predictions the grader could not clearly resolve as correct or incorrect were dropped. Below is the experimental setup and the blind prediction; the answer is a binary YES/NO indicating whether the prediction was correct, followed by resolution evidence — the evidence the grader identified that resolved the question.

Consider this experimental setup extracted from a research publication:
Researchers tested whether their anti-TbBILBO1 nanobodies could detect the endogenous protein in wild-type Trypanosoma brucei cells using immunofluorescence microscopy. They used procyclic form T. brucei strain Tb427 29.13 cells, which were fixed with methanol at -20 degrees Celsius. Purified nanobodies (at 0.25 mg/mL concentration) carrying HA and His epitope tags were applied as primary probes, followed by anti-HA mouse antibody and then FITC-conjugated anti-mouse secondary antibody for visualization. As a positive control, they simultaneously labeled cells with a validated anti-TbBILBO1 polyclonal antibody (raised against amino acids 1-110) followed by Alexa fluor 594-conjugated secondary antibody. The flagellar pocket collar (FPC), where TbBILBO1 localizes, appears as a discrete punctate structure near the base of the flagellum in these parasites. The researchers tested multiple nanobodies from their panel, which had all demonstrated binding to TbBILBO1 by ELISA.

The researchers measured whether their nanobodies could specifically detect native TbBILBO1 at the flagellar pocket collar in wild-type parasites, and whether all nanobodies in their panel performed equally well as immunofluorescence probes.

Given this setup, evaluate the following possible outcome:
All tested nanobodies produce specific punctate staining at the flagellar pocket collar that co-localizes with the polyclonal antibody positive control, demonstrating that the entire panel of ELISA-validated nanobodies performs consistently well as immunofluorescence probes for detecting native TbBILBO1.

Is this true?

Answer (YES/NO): NO